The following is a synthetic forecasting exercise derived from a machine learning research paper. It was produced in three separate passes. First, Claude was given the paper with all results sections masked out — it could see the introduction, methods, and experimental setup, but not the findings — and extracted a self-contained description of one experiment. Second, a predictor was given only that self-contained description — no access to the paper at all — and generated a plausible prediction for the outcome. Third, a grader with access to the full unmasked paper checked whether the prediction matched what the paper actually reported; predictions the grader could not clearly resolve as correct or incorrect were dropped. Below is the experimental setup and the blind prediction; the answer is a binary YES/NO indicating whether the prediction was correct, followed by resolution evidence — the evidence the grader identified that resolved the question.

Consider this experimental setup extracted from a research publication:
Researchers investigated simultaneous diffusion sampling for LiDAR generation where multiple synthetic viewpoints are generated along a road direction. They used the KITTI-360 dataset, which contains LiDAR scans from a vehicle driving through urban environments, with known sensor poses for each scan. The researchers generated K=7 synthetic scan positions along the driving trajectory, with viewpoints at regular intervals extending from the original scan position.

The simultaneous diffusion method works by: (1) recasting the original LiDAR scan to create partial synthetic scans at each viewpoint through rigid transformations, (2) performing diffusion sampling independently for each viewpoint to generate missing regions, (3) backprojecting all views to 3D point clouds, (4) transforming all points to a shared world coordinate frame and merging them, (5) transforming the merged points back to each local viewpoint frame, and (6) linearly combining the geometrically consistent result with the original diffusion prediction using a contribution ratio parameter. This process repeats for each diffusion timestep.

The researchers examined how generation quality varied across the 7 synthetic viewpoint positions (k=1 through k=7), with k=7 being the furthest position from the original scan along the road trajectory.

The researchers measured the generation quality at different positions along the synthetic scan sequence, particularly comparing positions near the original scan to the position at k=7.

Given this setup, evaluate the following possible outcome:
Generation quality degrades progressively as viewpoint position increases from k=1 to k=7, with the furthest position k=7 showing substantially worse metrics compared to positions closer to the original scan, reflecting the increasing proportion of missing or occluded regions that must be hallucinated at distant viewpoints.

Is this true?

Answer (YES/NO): YES